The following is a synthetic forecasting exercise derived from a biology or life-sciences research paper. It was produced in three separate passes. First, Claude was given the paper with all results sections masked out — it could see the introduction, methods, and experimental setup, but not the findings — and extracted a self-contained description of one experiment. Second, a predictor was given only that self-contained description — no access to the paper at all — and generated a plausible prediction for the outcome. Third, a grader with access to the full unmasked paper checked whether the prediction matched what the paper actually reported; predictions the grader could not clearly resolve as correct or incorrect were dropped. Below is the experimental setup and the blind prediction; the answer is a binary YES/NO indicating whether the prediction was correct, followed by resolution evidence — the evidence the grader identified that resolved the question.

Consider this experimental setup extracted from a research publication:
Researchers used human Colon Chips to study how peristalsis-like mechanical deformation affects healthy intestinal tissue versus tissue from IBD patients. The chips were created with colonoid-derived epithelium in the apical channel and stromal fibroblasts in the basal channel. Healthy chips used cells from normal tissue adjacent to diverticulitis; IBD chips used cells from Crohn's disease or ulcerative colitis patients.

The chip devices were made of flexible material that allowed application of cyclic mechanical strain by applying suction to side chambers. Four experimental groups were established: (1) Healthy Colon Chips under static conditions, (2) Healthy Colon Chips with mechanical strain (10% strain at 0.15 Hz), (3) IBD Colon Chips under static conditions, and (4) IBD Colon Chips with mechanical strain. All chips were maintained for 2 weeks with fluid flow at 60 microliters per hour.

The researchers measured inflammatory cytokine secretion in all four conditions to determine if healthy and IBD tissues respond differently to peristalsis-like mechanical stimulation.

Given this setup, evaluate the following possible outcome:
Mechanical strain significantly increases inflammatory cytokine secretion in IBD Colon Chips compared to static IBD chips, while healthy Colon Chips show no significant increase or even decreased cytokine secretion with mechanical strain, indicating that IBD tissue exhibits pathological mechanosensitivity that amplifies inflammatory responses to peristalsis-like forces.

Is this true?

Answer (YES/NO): YES